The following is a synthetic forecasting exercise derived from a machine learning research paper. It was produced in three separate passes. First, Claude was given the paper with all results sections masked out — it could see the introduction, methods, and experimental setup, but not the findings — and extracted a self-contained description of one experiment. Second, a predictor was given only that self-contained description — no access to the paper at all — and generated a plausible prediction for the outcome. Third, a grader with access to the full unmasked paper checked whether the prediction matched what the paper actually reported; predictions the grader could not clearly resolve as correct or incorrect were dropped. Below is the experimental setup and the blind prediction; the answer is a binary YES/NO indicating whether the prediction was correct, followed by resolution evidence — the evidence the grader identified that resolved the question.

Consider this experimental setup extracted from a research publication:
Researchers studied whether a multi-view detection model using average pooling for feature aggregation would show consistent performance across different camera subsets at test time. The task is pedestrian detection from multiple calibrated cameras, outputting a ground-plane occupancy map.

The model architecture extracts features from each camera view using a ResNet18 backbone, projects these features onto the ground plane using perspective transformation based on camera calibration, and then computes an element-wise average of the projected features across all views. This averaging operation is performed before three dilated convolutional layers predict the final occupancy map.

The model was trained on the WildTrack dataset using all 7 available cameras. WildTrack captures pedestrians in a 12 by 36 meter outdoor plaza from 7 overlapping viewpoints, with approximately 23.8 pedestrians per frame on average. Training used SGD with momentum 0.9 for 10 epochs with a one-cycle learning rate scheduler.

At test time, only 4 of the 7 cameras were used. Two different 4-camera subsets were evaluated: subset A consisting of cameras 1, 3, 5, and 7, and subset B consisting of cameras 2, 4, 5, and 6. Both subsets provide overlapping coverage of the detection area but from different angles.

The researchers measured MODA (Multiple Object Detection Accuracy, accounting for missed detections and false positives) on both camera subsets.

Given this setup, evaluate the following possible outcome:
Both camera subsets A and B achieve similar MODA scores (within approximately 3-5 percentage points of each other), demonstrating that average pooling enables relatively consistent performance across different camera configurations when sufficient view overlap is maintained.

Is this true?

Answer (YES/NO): YES